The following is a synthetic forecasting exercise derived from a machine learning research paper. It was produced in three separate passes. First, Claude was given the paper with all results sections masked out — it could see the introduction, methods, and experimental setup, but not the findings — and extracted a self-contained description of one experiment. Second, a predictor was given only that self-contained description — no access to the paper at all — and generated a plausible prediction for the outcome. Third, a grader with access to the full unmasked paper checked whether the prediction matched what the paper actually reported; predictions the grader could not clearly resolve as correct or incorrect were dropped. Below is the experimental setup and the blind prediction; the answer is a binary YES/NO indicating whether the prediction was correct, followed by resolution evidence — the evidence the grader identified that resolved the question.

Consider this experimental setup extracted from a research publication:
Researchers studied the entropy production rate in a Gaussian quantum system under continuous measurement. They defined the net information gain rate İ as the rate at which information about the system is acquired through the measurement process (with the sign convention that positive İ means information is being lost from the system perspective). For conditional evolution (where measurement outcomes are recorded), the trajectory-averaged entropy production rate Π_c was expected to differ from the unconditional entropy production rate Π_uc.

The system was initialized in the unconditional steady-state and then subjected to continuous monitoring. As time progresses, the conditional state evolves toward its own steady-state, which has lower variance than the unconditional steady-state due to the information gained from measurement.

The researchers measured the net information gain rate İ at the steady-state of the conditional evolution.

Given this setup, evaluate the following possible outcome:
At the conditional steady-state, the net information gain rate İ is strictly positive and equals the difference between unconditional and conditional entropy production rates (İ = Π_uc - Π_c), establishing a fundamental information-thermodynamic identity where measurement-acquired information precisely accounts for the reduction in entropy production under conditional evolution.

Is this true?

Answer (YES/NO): NO